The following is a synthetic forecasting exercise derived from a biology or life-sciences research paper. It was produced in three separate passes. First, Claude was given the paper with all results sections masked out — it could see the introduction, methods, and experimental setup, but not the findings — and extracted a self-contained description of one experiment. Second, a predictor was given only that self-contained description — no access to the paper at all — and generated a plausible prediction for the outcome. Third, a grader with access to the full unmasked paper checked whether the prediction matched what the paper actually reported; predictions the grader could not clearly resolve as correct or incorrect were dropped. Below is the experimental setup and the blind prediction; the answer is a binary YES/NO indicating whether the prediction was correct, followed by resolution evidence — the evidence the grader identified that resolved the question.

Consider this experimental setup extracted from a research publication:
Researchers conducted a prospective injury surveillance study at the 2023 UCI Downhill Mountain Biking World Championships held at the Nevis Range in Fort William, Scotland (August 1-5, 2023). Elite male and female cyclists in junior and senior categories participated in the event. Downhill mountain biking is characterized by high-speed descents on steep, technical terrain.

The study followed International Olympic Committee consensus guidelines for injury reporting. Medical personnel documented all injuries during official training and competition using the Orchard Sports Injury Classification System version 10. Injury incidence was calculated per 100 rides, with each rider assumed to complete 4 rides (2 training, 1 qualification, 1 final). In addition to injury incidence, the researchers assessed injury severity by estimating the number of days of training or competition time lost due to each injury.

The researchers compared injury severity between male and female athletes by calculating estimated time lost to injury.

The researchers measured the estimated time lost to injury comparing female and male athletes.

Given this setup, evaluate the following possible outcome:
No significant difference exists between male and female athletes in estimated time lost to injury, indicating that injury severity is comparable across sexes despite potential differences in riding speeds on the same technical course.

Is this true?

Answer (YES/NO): NO